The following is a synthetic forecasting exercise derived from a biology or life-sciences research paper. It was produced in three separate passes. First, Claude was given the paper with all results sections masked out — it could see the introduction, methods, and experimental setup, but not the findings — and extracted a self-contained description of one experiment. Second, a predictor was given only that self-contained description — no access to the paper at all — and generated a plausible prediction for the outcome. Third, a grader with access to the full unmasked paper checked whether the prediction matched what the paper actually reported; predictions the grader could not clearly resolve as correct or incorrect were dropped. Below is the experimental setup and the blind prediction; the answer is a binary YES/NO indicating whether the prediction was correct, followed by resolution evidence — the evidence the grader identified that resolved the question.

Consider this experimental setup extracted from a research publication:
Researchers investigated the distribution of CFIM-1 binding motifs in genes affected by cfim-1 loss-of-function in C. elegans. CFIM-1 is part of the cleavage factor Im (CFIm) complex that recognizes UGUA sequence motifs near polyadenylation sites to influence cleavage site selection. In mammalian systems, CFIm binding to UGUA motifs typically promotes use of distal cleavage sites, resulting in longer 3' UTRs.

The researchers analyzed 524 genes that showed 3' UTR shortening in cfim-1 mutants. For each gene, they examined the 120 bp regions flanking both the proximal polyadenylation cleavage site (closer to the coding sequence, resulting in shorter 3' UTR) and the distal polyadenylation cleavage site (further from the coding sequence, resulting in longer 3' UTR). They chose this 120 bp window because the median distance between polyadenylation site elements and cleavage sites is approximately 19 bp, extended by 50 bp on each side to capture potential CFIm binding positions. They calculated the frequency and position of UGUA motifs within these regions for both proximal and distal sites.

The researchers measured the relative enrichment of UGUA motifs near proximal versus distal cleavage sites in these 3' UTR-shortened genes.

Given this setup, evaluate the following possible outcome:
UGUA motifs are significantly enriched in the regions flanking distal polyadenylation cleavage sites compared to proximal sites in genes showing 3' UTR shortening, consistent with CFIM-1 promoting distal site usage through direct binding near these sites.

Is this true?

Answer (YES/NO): NO